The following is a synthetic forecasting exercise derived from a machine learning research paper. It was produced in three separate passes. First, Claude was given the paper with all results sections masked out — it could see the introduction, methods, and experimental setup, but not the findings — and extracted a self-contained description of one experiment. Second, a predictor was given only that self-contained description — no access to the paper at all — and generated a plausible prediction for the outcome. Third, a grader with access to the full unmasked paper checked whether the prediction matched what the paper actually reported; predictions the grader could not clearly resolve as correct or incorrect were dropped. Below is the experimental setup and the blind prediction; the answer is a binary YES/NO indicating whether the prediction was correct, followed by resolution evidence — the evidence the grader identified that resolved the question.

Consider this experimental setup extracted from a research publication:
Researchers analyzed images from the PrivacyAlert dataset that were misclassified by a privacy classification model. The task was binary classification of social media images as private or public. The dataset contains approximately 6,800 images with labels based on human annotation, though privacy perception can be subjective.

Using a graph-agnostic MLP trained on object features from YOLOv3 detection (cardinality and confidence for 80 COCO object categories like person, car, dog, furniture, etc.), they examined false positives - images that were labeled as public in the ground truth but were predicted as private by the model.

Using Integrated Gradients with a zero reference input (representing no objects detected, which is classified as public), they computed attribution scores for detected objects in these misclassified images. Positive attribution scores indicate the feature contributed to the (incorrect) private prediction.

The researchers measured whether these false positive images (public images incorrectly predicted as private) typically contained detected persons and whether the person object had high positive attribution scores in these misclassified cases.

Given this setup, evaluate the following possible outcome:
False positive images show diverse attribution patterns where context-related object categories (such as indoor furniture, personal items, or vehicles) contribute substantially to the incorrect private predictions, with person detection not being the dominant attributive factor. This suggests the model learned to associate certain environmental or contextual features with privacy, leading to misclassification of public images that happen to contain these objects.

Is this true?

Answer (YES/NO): NO